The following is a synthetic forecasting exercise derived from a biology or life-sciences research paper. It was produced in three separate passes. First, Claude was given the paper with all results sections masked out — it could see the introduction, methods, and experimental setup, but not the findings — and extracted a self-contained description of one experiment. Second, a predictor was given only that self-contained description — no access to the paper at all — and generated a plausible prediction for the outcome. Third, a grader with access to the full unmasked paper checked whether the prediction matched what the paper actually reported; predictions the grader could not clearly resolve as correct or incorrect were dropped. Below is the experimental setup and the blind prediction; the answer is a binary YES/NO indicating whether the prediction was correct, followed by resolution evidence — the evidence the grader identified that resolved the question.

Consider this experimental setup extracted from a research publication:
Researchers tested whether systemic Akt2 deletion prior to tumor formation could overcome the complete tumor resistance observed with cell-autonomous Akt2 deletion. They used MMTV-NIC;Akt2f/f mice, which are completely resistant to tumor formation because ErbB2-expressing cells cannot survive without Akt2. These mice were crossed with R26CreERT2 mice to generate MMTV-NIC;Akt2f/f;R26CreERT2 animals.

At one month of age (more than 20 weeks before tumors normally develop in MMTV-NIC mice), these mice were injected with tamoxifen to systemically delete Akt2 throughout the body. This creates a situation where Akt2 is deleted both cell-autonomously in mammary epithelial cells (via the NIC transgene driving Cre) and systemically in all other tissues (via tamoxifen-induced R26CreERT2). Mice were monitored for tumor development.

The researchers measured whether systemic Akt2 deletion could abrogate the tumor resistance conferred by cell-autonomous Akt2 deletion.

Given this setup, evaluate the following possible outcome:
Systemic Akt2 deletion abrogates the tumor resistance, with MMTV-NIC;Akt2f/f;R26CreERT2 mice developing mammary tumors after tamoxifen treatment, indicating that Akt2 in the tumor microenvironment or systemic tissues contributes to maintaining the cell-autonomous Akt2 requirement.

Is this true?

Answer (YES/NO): NO